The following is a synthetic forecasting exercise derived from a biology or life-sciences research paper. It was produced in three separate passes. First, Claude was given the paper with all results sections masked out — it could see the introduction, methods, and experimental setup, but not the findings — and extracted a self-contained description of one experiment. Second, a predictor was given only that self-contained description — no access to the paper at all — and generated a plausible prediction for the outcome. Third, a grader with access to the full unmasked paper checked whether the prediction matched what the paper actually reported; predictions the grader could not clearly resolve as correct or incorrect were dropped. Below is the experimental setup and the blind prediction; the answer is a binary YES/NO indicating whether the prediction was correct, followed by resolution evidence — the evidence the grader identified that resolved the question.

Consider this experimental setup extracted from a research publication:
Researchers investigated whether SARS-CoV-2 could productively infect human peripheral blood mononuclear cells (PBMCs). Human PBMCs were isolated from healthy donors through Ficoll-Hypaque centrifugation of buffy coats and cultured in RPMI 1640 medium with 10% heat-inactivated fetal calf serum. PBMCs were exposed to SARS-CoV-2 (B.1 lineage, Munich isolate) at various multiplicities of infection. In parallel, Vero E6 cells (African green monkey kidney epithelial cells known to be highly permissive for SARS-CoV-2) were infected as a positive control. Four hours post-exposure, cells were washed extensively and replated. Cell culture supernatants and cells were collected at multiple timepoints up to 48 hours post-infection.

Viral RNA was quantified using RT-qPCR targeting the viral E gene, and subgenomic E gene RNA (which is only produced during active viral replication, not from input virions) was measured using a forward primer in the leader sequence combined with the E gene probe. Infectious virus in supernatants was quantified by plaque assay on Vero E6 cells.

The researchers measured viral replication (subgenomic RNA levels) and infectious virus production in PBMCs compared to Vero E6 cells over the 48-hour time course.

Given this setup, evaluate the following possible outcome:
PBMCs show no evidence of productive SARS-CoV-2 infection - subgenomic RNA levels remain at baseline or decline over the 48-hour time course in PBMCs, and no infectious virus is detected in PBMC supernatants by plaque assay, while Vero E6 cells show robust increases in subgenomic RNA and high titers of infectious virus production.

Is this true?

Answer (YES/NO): YES